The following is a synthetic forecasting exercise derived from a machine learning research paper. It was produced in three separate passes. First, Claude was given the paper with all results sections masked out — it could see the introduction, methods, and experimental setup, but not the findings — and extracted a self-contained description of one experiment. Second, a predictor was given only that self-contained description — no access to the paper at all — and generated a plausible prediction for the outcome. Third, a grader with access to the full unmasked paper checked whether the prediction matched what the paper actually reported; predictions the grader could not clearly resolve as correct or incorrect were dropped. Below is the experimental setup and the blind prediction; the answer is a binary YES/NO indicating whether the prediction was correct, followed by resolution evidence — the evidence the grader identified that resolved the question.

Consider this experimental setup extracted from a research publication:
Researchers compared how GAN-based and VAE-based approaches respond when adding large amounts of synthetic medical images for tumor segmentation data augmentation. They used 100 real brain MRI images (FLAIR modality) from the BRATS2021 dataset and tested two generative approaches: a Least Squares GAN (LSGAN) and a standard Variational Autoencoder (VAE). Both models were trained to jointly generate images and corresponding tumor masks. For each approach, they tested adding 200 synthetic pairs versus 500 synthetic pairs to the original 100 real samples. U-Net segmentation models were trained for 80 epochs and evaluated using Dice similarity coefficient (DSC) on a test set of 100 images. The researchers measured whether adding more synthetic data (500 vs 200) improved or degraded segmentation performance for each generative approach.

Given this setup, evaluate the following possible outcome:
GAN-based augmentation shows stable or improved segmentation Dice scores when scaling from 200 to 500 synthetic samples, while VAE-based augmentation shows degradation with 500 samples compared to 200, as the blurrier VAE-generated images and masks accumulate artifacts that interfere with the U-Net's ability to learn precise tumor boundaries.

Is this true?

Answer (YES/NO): NO